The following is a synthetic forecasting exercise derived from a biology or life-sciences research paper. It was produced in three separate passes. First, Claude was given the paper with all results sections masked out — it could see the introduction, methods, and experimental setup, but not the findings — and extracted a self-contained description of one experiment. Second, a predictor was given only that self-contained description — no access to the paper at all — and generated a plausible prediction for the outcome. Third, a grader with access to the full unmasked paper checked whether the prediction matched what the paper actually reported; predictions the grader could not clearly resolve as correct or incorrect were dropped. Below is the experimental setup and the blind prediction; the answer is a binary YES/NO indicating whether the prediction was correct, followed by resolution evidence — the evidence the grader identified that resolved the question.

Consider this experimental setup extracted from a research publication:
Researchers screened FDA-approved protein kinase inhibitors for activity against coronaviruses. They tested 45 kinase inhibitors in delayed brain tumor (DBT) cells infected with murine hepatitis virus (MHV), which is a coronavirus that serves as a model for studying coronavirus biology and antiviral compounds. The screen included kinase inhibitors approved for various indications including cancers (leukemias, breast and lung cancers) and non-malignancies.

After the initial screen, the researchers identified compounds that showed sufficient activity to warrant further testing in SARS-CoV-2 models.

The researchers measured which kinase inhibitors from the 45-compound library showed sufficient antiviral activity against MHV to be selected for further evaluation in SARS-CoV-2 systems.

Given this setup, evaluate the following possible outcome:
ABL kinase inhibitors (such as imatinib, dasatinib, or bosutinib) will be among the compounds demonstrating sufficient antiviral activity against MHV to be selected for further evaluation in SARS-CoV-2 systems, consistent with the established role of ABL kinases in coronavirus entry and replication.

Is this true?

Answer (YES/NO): NO